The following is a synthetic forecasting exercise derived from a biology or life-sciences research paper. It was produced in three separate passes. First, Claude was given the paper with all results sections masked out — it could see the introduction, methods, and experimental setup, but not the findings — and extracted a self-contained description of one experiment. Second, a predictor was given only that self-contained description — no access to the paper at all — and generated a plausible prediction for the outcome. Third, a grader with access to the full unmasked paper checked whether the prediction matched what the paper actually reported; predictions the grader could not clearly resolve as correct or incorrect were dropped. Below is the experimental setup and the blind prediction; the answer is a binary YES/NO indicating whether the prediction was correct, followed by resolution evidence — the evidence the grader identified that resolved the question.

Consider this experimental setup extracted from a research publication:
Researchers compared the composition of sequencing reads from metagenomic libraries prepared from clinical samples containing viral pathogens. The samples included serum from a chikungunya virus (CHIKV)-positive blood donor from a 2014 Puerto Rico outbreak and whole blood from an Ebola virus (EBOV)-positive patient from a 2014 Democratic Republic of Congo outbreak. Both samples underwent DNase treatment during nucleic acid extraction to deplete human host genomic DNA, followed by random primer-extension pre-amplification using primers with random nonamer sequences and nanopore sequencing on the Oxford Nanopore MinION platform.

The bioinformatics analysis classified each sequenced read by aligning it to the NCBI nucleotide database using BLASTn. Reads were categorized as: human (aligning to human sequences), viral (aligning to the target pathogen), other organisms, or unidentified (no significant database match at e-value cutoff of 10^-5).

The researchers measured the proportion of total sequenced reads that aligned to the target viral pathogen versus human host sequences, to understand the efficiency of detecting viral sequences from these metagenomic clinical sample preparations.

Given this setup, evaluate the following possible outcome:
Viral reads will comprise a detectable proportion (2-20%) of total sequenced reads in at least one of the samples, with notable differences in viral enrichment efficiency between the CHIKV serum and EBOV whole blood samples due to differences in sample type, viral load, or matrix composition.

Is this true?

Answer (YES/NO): YES